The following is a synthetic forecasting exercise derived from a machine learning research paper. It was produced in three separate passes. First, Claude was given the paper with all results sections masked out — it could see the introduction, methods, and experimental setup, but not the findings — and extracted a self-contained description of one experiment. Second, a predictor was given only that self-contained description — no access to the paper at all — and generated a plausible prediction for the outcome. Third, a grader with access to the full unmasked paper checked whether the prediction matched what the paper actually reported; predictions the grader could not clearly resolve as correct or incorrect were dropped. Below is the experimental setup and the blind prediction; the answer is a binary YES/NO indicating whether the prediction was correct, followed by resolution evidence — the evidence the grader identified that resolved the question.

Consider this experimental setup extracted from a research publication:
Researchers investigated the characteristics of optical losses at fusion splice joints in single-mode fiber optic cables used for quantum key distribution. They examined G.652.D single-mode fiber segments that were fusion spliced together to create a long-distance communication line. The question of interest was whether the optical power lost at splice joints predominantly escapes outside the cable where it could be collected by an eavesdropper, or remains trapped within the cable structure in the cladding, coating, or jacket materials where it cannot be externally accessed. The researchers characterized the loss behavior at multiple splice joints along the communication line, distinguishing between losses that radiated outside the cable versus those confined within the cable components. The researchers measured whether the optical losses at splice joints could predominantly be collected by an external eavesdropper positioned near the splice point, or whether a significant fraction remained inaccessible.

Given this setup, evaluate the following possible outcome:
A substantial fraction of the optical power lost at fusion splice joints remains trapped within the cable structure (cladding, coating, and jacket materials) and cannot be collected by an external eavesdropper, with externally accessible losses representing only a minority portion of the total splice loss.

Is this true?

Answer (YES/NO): YES